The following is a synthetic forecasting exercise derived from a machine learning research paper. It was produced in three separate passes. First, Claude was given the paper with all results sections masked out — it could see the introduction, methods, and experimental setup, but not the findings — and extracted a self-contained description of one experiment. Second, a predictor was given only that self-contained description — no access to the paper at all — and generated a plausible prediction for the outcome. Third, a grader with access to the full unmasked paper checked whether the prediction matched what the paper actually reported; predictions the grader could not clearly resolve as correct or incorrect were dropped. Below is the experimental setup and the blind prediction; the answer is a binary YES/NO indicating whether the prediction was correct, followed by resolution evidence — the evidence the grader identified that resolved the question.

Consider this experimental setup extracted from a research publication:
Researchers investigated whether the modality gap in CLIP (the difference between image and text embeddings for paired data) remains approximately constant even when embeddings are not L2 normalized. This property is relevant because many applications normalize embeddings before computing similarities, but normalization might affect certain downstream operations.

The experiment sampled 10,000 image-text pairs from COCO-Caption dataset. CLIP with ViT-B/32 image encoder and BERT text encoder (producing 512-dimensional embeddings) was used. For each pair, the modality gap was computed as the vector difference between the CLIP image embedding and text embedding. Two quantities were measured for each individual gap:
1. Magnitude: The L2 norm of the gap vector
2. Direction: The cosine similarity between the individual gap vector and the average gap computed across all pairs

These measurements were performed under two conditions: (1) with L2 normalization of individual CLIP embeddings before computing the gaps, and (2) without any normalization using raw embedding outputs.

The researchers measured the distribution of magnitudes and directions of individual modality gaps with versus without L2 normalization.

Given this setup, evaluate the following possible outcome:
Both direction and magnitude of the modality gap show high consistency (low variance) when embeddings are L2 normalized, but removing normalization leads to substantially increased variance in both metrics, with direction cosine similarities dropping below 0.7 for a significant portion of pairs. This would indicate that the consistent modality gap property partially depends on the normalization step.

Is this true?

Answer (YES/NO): NO